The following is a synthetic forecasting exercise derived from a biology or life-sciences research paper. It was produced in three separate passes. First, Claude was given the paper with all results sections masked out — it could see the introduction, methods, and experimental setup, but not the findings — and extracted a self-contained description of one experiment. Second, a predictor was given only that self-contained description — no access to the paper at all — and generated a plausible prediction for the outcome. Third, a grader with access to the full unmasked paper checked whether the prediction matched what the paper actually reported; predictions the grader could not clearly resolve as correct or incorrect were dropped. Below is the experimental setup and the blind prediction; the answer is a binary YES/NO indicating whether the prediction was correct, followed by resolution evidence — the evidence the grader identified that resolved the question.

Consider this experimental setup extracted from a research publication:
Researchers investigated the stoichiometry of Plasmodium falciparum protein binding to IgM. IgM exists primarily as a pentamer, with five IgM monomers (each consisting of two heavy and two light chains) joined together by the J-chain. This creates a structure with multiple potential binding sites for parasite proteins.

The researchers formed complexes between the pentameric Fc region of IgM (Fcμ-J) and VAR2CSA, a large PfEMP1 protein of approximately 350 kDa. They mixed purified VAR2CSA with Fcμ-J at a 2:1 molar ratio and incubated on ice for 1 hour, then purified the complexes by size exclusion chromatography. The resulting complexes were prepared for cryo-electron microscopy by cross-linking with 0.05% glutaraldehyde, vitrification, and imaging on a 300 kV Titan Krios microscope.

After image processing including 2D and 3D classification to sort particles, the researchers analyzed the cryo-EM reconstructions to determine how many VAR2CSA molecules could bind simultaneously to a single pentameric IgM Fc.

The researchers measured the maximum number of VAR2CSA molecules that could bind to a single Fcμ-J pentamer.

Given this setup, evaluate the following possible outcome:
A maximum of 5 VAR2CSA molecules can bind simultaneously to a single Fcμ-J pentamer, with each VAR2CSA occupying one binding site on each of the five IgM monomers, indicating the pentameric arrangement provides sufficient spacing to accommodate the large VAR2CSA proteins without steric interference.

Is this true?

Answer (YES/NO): NO